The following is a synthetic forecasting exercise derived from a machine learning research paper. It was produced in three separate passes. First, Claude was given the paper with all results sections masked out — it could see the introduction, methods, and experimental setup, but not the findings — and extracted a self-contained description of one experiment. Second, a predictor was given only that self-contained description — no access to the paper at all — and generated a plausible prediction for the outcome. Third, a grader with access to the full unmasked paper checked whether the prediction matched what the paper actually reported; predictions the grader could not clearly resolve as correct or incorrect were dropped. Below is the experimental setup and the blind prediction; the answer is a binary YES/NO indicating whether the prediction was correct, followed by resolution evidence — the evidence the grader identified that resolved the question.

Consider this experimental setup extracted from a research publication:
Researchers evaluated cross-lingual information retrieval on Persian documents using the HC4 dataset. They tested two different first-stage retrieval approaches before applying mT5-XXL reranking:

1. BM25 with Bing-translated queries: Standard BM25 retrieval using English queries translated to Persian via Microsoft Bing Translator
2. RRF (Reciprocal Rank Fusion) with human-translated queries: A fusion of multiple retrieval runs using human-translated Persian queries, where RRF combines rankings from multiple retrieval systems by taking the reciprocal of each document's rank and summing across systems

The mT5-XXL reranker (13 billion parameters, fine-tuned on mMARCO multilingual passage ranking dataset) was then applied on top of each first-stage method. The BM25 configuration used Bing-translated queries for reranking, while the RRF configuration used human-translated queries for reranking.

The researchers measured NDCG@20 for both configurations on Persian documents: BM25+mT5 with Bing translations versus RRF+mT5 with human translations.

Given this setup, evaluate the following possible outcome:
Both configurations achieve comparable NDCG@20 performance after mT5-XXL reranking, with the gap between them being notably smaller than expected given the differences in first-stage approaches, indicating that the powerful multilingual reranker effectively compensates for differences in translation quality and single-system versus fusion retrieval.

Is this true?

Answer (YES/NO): YES